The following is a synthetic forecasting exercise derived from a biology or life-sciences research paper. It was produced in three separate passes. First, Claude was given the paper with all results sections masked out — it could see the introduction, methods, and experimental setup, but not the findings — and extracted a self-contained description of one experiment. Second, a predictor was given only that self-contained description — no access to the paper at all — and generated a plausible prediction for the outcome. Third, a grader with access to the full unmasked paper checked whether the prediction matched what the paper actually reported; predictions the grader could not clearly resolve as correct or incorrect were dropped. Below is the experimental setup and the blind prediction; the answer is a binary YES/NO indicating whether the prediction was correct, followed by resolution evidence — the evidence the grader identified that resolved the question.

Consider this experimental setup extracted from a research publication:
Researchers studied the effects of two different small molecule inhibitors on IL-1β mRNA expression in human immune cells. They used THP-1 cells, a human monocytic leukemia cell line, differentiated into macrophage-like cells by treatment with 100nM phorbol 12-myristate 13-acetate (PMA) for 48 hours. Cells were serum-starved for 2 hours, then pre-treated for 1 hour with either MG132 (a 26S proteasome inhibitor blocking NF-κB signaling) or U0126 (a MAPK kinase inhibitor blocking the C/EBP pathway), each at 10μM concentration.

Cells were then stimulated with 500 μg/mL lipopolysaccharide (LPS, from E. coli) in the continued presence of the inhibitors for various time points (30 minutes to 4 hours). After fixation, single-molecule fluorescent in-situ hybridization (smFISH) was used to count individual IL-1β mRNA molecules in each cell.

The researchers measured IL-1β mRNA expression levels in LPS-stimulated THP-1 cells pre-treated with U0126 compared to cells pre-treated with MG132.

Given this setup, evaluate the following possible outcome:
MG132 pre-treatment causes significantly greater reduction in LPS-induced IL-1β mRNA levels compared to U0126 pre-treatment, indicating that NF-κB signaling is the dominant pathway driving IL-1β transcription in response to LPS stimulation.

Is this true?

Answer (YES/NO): NO